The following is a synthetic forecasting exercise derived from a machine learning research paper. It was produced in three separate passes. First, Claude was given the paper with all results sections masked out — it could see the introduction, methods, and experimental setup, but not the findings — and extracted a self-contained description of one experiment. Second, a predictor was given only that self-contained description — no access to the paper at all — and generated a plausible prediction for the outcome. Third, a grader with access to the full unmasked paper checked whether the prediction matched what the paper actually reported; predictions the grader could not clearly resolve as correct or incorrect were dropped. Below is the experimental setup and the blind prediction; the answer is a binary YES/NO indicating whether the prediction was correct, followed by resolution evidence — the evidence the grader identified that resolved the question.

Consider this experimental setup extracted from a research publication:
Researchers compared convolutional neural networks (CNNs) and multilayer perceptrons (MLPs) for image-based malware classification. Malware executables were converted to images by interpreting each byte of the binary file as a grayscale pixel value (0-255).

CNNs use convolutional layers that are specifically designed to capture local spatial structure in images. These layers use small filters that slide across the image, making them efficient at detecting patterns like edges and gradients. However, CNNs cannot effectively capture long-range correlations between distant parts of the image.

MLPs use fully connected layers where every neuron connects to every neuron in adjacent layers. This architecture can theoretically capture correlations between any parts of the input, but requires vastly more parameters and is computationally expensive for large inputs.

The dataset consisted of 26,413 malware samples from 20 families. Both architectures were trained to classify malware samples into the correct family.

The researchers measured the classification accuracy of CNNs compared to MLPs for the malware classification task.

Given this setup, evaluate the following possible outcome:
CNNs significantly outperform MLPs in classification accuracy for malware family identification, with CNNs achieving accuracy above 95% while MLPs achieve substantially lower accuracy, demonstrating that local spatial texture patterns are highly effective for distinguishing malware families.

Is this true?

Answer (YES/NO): NO